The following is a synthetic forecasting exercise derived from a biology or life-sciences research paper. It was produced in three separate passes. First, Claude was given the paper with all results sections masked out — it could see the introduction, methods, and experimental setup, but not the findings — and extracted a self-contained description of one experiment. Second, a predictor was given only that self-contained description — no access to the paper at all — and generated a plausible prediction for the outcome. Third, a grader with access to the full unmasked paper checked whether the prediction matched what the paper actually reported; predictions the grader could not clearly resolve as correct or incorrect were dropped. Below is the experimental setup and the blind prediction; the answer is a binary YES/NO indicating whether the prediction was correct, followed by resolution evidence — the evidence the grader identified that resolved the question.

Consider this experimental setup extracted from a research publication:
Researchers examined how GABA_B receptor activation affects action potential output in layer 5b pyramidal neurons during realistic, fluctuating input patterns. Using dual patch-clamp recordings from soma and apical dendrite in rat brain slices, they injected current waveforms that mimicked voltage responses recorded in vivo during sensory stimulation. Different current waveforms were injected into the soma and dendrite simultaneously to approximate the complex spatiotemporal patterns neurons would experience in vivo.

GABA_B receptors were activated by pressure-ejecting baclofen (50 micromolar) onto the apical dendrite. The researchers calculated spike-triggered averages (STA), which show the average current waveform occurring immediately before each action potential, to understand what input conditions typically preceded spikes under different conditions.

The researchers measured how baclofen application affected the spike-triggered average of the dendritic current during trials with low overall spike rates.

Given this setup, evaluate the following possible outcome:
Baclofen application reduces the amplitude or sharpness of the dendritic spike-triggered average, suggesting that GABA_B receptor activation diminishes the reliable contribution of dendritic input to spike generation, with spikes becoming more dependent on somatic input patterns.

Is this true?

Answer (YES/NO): YES